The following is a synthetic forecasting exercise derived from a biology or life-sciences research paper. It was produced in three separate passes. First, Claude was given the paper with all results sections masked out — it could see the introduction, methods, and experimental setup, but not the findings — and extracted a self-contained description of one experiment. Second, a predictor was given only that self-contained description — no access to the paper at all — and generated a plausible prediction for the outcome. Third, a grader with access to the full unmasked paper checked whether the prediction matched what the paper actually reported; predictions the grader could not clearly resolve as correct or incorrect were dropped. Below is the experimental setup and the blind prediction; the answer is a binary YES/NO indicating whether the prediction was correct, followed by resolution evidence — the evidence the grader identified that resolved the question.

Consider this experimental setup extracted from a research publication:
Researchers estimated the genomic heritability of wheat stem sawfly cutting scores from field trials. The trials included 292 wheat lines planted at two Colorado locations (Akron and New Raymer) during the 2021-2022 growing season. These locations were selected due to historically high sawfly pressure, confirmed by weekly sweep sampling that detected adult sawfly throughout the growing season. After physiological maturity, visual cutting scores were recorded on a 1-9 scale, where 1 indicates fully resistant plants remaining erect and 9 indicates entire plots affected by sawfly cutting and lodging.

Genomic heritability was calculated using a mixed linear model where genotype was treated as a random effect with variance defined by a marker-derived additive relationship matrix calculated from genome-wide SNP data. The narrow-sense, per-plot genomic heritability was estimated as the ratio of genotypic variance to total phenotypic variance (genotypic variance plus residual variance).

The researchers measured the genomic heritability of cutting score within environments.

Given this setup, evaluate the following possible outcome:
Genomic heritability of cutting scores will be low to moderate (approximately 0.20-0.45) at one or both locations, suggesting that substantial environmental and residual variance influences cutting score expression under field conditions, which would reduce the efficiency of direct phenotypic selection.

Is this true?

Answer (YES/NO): NO